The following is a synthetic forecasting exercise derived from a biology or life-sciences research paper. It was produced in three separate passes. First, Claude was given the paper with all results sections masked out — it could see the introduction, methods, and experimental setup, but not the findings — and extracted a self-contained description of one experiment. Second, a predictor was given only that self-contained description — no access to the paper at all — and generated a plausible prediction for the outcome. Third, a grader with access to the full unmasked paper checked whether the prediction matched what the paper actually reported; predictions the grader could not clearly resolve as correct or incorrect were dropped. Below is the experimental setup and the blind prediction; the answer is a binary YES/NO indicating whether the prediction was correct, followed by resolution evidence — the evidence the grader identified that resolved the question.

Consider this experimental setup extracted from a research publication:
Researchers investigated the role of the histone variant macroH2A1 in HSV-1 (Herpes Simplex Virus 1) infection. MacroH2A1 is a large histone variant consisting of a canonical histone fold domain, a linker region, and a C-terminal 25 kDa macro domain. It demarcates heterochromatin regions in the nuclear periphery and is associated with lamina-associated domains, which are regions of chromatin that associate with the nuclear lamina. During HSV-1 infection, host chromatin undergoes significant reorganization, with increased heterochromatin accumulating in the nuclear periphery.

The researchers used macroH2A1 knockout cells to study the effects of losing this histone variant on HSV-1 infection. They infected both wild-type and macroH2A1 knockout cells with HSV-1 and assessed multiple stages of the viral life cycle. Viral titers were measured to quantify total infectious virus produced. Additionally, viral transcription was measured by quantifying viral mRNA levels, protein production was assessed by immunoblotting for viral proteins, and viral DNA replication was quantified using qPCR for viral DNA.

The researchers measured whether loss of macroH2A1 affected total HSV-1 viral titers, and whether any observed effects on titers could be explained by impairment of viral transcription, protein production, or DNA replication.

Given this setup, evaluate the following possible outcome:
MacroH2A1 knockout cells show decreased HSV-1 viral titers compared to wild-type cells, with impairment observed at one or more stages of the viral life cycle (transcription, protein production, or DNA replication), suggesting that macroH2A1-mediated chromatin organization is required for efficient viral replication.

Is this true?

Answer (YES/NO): NO